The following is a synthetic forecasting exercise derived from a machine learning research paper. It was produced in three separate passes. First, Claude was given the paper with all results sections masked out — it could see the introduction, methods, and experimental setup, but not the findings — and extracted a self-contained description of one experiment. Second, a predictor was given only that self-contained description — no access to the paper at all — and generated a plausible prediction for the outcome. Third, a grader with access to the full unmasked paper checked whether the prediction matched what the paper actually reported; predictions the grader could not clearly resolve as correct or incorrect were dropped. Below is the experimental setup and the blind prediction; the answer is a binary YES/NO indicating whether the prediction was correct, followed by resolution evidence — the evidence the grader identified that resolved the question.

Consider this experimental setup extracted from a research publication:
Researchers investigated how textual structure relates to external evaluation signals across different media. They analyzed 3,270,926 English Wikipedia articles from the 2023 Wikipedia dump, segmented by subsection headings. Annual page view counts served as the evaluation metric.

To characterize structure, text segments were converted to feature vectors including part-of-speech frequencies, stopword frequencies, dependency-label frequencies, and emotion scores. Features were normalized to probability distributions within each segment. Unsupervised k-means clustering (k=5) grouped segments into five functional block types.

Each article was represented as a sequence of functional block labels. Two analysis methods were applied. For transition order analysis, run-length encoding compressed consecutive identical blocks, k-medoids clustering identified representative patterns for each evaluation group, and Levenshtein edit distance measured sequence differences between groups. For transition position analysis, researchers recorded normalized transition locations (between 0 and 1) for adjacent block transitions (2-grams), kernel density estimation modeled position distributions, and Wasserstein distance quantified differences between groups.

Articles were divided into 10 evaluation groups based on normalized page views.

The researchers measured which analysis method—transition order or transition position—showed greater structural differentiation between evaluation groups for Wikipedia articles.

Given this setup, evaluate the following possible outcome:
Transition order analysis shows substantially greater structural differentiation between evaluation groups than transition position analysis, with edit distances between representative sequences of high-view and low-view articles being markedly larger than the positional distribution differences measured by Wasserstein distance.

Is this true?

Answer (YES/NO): YES